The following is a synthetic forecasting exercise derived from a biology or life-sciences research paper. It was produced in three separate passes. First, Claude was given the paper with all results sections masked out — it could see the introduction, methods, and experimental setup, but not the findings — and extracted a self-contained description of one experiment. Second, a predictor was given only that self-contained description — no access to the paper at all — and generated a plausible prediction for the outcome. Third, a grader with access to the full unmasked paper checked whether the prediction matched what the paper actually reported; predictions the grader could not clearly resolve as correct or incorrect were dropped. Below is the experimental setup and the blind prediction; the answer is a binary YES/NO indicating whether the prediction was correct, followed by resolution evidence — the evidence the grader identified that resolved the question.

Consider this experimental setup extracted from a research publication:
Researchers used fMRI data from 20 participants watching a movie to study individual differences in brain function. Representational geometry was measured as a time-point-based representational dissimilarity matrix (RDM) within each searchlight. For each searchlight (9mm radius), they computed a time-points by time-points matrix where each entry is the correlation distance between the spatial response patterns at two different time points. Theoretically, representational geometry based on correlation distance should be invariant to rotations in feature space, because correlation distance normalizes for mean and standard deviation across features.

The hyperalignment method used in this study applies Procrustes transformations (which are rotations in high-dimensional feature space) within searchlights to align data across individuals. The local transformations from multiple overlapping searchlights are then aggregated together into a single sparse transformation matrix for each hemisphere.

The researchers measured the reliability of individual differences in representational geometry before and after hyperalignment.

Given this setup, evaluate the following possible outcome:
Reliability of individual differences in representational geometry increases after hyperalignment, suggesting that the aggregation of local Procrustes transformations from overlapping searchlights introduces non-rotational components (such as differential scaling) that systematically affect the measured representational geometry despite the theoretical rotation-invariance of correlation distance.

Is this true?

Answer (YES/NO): YES